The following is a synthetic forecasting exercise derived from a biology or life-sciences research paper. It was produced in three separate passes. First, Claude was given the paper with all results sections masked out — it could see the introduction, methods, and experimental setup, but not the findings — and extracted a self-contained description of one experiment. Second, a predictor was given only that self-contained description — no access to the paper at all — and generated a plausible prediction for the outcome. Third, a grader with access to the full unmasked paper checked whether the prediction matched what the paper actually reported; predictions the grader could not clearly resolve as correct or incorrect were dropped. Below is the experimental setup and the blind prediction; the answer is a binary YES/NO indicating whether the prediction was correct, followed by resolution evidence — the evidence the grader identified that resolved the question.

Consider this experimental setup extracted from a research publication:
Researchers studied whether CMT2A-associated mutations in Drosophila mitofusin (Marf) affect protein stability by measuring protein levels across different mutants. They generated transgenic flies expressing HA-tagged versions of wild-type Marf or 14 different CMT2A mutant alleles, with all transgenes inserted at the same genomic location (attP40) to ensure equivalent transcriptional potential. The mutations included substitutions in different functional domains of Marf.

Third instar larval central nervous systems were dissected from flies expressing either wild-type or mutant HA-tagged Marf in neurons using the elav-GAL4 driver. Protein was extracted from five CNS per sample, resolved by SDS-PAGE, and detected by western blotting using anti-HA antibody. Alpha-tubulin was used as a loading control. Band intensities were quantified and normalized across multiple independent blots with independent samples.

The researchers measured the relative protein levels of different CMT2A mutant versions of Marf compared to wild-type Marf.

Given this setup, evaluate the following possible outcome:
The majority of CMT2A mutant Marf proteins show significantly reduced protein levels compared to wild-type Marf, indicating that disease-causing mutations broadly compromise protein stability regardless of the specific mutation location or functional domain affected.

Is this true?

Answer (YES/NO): NO